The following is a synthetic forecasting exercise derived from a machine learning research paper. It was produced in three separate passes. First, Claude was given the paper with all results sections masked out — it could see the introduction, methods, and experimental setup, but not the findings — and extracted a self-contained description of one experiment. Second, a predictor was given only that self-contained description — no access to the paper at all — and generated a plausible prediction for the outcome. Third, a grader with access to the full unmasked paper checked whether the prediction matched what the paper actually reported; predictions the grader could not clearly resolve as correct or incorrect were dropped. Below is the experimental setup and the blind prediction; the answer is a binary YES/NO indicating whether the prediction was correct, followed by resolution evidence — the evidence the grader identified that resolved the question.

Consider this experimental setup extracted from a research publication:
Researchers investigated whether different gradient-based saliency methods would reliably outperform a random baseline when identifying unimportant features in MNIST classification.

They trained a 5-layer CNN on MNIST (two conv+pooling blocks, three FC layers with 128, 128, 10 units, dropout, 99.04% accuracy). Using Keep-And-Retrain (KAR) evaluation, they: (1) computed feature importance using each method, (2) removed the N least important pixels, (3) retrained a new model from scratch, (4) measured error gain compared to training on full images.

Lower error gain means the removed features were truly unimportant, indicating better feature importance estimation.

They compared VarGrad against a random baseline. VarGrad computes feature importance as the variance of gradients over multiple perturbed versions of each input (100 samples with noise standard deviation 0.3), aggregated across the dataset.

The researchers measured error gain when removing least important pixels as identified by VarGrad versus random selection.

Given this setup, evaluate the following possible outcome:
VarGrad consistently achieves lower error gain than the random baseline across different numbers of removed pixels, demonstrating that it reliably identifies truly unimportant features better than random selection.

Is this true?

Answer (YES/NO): YES